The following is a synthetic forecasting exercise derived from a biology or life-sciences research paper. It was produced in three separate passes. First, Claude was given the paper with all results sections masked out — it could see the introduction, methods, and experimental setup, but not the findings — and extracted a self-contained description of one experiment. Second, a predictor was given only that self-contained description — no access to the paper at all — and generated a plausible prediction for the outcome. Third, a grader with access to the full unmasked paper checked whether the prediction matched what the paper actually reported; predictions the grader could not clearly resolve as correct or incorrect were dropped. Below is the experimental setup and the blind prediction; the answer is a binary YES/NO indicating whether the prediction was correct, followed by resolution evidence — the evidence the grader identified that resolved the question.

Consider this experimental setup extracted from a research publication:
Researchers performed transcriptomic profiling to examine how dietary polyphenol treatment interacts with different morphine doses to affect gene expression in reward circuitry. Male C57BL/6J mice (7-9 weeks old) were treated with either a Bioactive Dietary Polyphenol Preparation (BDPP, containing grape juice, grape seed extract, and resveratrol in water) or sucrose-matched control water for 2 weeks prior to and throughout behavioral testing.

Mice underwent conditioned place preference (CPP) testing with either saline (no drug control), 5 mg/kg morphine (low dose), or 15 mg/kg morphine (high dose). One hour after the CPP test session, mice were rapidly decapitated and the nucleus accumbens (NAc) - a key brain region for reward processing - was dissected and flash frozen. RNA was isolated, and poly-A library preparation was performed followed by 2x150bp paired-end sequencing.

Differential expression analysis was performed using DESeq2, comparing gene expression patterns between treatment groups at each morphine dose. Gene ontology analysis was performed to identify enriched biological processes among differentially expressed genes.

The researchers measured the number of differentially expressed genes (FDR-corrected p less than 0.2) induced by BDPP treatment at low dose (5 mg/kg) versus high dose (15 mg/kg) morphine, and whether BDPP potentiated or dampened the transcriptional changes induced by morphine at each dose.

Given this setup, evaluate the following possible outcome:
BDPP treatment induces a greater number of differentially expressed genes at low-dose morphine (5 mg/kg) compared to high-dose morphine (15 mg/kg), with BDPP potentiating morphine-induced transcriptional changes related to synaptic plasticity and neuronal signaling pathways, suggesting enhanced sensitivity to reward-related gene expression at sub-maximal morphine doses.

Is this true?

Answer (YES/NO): NO